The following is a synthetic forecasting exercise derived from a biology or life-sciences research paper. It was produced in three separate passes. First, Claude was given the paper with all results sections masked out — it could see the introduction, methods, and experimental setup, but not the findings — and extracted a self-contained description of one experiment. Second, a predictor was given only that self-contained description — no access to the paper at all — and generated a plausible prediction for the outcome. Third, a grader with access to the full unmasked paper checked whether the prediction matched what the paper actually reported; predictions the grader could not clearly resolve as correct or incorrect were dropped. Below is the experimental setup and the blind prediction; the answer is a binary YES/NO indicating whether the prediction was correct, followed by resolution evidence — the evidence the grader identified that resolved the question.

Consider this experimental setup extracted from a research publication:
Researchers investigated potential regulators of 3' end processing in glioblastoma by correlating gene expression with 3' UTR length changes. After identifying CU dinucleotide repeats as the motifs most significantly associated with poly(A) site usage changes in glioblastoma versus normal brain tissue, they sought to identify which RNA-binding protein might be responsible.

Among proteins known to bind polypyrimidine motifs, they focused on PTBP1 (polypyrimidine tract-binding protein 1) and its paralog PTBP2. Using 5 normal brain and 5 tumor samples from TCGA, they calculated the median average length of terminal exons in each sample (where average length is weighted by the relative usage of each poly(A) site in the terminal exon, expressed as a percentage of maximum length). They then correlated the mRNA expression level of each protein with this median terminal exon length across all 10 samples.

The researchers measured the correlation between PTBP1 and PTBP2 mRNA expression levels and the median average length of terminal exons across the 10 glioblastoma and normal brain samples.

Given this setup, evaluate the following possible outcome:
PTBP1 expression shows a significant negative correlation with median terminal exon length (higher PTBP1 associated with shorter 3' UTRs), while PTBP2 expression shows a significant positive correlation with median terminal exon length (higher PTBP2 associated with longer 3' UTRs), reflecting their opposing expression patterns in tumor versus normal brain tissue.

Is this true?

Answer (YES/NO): YES